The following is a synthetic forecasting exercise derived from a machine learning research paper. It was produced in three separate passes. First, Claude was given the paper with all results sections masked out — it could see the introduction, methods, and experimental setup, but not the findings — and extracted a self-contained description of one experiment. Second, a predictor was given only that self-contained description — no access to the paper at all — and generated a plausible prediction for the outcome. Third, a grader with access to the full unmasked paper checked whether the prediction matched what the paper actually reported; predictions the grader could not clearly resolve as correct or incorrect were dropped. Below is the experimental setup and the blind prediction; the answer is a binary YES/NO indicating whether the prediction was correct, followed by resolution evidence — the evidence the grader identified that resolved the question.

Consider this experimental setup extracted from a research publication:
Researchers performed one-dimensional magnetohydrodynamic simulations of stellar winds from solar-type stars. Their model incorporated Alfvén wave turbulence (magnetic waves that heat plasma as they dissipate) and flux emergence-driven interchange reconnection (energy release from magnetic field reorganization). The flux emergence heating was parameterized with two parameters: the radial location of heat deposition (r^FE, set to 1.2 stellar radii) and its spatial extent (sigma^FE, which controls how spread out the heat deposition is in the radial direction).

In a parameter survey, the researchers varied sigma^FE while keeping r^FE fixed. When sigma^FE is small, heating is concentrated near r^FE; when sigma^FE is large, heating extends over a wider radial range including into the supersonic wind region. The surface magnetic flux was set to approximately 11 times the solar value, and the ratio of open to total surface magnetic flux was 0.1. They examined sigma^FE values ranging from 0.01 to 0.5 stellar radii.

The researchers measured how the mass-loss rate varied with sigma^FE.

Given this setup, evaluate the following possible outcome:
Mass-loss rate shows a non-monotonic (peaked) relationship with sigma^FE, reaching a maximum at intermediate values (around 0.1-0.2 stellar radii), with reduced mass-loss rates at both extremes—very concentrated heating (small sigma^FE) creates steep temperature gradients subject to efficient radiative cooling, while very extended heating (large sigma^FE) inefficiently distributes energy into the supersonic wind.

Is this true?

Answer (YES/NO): NO